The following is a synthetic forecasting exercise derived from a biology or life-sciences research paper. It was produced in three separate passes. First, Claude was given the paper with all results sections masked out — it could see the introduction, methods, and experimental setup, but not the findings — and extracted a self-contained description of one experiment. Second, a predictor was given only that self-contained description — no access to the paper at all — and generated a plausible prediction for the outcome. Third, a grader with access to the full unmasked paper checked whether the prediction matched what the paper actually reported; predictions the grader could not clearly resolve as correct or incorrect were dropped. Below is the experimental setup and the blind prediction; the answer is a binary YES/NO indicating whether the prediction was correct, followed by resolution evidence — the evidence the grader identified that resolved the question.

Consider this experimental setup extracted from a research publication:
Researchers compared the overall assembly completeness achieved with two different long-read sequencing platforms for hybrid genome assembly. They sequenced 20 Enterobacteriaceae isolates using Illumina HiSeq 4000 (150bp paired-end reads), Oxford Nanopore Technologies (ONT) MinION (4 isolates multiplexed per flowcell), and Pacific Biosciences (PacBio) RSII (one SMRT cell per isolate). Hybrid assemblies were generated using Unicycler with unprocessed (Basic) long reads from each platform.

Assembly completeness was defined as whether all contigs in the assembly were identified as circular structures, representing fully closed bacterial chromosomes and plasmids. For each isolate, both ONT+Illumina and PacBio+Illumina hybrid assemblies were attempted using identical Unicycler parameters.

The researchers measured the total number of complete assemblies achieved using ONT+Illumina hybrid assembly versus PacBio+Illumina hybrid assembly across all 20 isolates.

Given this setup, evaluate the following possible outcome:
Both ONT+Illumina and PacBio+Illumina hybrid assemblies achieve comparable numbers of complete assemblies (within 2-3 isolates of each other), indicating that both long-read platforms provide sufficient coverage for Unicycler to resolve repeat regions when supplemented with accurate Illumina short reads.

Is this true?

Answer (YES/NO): NO